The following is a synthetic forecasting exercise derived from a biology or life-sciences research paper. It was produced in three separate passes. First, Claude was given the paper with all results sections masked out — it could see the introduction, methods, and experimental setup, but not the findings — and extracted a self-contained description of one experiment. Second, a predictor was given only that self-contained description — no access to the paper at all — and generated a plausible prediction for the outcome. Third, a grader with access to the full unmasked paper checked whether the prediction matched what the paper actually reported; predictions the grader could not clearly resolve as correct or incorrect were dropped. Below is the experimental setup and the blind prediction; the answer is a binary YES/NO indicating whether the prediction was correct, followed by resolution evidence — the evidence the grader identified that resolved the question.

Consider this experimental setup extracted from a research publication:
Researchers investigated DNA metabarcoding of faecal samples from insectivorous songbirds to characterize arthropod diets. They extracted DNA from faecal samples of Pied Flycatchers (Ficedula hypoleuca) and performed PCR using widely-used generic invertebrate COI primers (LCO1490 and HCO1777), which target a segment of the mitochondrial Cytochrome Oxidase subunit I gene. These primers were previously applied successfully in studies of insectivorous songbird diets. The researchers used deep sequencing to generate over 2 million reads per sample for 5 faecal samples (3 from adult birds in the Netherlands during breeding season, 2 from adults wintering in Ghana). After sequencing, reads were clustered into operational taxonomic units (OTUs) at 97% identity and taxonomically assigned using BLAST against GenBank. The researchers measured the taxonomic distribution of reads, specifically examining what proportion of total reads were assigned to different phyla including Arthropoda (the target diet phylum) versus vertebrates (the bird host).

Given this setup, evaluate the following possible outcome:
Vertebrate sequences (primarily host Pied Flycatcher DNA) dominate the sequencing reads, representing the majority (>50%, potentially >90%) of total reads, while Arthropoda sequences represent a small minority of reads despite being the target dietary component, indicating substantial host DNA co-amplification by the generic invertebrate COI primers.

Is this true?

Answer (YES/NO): NO